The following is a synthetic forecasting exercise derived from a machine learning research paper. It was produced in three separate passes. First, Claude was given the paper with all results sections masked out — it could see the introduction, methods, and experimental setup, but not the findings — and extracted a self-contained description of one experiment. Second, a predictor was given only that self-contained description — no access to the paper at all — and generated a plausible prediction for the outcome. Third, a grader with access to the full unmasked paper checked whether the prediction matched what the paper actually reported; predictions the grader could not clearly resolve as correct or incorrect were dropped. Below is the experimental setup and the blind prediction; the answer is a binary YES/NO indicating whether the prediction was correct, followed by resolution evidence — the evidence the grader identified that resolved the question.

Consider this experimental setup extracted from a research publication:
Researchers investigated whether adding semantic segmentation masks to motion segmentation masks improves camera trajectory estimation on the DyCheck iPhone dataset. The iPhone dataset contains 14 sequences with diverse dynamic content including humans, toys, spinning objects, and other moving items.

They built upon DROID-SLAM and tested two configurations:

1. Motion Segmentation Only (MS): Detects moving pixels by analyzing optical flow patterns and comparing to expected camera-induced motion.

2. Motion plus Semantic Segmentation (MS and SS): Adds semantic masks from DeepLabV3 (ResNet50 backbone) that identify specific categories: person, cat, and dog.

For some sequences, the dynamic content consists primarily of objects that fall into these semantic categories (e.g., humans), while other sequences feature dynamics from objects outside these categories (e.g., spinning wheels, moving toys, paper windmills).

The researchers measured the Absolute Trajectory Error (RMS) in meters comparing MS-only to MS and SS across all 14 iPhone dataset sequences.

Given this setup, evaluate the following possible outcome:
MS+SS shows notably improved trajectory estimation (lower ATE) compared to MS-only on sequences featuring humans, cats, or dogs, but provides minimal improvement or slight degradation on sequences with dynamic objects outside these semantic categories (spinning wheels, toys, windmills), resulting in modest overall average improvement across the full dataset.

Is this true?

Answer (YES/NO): NO